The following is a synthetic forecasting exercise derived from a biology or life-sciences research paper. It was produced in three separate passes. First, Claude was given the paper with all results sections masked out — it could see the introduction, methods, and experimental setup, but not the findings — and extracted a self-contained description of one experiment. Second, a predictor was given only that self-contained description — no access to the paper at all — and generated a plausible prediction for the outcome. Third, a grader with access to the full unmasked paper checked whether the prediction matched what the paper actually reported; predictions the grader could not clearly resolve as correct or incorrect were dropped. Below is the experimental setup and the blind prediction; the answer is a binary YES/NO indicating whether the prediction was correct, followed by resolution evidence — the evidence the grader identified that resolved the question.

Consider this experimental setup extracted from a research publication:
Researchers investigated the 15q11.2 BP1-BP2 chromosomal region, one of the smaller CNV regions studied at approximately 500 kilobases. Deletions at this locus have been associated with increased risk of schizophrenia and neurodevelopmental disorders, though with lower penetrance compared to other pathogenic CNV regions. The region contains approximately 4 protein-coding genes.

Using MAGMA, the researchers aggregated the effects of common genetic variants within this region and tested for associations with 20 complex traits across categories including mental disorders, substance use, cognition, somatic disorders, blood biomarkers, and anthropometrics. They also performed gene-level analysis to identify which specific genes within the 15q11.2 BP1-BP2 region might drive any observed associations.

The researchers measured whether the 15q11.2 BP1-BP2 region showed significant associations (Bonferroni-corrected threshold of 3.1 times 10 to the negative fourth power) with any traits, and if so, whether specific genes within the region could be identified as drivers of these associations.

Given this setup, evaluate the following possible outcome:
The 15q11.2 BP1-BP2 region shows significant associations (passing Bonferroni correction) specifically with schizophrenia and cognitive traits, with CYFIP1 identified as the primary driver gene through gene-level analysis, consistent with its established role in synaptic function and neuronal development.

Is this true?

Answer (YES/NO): NO